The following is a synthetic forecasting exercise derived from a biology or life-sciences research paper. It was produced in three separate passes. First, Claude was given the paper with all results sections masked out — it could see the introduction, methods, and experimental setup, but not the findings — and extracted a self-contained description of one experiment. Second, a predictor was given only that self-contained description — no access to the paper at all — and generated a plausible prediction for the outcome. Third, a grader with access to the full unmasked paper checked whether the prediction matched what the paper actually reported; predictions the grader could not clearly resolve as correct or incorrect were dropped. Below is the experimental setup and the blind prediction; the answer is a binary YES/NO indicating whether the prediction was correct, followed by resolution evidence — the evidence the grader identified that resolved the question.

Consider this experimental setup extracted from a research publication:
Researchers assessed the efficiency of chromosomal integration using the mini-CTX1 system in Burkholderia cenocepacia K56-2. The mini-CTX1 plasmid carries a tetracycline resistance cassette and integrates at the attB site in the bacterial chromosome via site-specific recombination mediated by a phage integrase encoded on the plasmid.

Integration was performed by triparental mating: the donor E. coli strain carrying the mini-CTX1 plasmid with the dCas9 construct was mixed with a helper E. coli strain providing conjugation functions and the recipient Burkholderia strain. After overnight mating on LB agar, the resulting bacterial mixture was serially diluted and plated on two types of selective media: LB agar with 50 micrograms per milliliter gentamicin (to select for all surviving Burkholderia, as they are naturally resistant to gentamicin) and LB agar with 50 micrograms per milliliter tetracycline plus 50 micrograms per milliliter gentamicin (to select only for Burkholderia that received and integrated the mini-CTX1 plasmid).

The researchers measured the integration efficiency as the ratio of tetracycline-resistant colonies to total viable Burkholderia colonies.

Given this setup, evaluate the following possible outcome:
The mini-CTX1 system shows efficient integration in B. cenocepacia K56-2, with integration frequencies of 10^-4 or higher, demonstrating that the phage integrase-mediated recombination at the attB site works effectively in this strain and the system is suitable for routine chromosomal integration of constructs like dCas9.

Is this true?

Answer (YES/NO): NO